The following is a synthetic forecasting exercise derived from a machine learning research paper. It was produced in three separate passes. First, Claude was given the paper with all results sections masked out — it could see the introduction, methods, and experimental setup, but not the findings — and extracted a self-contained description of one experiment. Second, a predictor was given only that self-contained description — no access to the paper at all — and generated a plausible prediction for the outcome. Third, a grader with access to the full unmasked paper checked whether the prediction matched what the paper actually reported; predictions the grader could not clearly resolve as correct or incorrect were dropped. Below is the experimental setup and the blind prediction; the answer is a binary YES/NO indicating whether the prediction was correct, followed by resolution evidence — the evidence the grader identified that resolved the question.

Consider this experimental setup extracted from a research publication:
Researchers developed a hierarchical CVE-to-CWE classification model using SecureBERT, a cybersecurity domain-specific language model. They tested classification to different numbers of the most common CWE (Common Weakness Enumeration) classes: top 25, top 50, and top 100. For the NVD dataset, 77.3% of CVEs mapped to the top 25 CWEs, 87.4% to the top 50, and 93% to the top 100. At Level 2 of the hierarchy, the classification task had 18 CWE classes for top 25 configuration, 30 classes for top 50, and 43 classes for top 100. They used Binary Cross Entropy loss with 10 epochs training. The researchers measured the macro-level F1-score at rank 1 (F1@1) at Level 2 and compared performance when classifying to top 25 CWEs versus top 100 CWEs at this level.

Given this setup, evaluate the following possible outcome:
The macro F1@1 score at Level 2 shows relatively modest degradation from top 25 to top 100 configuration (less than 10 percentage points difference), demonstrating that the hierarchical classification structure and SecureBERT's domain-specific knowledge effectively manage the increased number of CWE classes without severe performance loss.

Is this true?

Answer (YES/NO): YES